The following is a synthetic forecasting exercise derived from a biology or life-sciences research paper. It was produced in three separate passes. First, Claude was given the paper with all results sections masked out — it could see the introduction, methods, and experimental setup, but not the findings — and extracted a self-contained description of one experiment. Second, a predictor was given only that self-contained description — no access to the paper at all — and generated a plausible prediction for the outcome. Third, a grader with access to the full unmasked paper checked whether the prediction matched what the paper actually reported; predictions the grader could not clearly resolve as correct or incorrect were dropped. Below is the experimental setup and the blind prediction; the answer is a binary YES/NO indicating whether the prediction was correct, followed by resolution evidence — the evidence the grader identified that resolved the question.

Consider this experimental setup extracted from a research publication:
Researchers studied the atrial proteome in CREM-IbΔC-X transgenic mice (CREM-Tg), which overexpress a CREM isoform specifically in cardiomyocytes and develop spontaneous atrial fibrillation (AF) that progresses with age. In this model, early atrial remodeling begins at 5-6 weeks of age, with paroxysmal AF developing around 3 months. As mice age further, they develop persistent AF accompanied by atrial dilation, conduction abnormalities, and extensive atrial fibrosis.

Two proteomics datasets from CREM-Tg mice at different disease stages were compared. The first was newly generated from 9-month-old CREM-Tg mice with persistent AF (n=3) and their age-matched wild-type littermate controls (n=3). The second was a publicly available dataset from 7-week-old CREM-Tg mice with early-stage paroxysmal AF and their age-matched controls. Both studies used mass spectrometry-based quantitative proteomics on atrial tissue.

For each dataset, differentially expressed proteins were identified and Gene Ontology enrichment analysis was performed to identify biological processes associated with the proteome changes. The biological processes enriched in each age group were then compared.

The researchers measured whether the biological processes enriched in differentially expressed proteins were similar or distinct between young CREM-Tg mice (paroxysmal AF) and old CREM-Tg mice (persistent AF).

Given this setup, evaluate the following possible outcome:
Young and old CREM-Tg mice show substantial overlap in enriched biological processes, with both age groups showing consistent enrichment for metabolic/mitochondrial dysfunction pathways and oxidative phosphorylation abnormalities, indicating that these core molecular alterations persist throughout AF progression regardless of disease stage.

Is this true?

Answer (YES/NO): NO